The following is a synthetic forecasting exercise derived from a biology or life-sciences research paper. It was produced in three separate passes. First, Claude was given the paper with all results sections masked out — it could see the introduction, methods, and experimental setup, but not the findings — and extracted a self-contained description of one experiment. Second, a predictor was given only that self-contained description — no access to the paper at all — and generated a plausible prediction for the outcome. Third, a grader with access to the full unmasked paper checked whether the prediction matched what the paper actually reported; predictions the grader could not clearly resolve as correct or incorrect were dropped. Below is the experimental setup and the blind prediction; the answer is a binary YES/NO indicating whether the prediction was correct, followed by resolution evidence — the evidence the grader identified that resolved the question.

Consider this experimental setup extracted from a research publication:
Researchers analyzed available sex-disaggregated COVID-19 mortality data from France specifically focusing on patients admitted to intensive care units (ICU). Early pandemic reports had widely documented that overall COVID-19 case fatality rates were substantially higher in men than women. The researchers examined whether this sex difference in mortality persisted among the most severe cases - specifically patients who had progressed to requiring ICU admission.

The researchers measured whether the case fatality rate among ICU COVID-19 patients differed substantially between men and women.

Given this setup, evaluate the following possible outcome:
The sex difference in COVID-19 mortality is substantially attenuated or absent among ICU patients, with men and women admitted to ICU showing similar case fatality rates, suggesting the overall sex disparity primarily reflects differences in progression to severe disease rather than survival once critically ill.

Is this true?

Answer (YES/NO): YES